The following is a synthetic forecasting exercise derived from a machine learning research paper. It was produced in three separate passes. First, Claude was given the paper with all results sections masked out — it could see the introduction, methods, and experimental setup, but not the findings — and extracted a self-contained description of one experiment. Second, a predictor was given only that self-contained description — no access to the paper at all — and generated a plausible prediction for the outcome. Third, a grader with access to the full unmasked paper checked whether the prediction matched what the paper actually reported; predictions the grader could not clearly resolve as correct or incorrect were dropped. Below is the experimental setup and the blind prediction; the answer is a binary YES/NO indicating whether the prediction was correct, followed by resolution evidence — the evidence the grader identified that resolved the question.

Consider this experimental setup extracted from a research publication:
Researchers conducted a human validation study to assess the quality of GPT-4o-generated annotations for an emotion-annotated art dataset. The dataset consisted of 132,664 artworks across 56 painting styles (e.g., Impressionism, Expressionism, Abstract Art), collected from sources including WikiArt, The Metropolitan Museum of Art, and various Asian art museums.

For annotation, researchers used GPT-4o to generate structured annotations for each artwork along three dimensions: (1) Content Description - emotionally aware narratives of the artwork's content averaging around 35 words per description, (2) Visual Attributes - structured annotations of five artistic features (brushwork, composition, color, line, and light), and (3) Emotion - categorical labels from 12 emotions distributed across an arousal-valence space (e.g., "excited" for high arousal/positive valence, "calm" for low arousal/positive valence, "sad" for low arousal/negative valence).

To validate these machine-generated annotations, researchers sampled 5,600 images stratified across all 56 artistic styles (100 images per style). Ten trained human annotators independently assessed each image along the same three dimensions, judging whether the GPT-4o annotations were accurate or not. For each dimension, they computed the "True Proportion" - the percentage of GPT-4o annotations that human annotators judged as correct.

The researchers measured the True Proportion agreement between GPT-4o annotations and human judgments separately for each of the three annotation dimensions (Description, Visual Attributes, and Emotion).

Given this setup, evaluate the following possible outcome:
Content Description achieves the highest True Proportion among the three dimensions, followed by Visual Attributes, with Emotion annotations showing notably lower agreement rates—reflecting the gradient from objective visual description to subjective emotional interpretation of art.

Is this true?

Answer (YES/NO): NO